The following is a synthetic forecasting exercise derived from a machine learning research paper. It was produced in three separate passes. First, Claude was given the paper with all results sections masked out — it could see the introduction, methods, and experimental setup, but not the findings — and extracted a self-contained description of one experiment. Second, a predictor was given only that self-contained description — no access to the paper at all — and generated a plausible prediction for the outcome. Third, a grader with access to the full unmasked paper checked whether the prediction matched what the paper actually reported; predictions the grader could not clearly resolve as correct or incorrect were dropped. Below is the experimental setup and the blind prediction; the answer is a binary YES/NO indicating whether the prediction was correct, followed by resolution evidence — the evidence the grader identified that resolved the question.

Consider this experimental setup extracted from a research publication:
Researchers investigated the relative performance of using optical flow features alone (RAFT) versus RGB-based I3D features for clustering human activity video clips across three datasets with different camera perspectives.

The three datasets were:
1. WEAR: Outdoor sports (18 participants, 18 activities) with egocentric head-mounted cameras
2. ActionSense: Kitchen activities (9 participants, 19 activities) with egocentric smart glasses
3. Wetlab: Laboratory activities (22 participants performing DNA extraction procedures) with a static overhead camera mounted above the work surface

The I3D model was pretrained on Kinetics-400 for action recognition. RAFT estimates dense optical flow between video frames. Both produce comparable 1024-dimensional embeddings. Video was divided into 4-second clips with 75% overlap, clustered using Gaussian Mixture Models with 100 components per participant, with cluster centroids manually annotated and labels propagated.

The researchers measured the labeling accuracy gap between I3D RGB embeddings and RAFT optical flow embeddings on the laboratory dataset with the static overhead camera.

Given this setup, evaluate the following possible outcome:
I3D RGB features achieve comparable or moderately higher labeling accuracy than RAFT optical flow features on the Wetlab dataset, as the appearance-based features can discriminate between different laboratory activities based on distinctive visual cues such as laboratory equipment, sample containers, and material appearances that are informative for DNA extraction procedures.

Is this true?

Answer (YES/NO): NO